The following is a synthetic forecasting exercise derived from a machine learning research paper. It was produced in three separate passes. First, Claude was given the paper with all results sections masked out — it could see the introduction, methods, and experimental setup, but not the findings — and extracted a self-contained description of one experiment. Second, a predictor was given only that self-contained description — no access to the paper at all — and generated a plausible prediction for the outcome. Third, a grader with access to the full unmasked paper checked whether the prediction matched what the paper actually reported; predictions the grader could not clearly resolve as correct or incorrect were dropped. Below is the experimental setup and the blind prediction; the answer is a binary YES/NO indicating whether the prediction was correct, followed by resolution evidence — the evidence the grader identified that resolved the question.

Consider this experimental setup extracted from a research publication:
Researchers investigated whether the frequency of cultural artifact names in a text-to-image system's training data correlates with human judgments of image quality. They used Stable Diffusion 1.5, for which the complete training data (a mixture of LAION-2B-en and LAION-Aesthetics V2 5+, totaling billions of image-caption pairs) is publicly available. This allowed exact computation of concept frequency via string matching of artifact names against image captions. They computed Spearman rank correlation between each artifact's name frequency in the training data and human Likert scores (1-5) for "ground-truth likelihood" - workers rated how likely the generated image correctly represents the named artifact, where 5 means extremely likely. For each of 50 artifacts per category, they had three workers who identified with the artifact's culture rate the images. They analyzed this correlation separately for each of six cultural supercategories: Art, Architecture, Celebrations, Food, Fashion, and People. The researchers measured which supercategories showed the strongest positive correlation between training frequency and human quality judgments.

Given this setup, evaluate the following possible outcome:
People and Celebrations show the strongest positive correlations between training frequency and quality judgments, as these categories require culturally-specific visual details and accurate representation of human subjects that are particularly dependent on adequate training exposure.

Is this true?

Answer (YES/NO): NO